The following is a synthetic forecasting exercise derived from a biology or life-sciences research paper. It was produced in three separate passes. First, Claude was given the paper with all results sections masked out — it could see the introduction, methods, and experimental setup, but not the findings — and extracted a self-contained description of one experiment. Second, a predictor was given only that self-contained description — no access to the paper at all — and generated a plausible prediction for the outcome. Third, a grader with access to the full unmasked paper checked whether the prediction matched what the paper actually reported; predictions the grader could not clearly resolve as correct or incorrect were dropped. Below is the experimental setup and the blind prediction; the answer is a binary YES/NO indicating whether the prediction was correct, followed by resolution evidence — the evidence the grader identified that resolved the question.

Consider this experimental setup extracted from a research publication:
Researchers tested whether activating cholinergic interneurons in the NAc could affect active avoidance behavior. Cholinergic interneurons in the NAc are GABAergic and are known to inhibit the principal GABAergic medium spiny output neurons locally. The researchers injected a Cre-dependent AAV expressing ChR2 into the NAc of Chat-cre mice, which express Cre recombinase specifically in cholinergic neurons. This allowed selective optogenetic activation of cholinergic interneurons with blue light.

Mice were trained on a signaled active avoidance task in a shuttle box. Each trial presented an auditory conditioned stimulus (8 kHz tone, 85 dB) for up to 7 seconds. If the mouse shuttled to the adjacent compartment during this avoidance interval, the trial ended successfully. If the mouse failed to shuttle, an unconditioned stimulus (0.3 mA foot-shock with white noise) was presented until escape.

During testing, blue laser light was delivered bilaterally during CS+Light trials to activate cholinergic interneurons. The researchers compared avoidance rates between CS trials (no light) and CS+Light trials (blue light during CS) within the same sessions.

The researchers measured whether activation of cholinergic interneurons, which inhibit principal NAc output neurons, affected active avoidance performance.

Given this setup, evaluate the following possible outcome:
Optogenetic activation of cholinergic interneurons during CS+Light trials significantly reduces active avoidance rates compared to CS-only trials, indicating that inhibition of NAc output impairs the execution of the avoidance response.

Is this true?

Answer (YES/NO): NO